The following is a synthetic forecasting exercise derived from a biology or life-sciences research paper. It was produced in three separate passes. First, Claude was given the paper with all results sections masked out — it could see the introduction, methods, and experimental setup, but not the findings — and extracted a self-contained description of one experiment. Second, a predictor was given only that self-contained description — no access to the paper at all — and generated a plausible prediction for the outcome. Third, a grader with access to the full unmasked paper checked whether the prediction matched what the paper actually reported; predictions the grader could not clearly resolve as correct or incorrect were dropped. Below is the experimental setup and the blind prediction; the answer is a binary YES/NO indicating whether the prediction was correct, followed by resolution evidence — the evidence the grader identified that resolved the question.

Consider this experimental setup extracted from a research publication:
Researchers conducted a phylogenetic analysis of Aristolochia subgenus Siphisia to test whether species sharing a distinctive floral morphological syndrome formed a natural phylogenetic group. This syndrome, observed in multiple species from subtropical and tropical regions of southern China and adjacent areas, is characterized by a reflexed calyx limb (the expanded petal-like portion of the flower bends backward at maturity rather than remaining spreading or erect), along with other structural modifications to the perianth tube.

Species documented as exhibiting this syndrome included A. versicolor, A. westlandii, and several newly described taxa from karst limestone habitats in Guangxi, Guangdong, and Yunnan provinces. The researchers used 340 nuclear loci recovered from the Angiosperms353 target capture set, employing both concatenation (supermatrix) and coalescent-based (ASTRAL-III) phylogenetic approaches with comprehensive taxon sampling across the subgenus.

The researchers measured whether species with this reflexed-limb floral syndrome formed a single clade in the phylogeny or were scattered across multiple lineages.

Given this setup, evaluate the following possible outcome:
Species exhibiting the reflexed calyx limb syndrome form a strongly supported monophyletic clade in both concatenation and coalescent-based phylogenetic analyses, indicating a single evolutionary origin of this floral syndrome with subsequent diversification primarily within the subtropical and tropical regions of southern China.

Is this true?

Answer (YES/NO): YES